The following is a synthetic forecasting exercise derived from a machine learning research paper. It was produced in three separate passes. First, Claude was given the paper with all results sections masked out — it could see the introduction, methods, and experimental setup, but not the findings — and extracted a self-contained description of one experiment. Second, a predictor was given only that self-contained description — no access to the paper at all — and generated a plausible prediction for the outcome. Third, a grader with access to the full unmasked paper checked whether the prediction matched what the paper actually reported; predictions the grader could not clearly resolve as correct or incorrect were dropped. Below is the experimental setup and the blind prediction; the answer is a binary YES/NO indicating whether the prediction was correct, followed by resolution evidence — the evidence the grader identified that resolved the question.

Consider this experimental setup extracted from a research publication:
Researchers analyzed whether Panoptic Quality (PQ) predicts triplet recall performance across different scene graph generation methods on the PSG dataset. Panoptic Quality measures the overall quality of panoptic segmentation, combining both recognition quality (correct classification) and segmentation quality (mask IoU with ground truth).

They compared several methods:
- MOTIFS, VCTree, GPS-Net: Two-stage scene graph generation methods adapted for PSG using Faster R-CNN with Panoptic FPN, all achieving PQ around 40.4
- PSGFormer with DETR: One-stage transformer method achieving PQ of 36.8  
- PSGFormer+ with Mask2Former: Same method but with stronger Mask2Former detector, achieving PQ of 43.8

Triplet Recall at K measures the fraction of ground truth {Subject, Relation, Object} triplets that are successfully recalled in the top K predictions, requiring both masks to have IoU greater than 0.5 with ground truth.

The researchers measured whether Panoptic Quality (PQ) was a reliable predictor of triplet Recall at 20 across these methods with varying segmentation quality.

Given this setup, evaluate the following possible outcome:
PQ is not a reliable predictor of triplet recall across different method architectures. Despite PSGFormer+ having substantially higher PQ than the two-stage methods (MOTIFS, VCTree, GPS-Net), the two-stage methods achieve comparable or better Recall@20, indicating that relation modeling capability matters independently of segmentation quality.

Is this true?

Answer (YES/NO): YES